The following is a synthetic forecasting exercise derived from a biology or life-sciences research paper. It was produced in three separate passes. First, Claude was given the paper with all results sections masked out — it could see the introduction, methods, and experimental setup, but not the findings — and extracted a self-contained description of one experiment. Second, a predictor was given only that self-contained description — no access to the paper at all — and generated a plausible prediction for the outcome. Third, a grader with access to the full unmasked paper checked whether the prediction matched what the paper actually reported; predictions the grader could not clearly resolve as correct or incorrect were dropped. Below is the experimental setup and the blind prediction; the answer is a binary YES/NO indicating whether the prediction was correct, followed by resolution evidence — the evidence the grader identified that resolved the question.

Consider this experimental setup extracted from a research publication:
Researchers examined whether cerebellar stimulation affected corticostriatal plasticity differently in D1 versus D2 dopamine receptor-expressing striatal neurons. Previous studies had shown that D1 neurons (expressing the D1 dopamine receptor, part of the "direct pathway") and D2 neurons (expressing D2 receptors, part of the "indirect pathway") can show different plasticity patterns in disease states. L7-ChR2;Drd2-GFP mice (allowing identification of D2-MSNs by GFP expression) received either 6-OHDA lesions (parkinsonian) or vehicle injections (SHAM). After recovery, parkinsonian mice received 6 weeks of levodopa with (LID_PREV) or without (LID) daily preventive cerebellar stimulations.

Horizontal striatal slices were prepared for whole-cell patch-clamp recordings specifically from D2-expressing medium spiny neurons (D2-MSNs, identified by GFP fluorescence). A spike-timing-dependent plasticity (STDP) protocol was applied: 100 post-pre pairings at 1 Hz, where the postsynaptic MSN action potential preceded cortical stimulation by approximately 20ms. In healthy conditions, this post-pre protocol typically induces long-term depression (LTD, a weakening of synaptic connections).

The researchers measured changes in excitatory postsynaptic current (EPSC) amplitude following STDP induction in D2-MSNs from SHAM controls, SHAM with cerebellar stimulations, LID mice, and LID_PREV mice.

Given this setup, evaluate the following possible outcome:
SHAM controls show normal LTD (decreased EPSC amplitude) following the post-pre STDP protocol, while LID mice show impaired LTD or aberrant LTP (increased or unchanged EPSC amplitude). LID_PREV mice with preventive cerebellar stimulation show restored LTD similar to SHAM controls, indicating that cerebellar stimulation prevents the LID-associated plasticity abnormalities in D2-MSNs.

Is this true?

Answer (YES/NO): NO